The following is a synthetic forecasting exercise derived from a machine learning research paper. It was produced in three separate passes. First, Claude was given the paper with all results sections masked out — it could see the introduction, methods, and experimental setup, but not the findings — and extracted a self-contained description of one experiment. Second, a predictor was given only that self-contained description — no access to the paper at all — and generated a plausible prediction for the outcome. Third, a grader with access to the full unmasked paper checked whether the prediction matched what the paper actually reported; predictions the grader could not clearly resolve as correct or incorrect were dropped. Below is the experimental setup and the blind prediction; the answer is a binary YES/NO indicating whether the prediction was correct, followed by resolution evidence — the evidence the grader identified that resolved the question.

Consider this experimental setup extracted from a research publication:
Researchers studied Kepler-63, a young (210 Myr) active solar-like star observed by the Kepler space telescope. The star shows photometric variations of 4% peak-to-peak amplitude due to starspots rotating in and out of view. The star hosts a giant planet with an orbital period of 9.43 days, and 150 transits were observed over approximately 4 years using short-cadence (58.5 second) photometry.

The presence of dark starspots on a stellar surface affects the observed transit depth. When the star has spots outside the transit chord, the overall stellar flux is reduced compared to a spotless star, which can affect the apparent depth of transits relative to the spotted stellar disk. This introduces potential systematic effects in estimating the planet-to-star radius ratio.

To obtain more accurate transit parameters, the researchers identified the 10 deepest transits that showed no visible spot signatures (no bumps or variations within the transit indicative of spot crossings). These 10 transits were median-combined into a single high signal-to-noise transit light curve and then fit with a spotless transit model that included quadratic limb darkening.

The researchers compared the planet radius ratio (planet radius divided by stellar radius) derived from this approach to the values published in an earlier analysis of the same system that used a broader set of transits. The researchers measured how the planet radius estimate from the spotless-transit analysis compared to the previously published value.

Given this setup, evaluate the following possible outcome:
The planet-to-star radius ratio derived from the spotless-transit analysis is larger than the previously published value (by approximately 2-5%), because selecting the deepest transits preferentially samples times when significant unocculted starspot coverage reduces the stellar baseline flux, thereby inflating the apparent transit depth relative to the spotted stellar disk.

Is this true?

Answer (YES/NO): YES